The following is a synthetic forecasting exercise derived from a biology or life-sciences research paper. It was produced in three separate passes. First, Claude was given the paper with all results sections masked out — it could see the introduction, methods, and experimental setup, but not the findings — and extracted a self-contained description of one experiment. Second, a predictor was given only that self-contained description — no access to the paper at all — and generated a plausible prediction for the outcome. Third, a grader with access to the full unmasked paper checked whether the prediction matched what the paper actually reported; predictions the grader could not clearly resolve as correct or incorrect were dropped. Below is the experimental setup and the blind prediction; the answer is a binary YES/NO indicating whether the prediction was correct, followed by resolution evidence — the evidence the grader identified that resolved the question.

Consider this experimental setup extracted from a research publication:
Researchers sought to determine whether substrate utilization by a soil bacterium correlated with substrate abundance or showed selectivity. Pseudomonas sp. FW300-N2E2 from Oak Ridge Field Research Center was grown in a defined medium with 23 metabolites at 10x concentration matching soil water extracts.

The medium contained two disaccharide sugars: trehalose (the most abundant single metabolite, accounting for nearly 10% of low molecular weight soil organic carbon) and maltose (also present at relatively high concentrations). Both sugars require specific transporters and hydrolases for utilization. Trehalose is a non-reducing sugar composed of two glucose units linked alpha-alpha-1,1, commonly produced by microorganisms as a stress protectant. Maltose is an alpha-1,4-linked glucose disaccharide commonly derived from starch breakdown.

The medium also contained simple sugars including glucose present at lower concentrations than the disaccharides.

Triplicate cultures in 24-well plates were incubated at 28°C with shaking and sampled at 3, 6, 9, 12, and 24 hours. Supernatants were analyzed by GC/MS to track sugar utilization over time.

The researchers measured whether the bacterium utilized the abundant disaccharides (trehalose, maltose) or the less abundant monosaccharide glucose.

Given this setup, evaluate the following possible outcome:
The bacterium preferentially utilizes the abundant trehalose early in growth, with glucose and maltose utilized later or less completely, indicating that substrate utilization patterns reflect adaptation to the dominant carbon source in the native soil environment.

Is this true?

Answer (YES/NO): NO